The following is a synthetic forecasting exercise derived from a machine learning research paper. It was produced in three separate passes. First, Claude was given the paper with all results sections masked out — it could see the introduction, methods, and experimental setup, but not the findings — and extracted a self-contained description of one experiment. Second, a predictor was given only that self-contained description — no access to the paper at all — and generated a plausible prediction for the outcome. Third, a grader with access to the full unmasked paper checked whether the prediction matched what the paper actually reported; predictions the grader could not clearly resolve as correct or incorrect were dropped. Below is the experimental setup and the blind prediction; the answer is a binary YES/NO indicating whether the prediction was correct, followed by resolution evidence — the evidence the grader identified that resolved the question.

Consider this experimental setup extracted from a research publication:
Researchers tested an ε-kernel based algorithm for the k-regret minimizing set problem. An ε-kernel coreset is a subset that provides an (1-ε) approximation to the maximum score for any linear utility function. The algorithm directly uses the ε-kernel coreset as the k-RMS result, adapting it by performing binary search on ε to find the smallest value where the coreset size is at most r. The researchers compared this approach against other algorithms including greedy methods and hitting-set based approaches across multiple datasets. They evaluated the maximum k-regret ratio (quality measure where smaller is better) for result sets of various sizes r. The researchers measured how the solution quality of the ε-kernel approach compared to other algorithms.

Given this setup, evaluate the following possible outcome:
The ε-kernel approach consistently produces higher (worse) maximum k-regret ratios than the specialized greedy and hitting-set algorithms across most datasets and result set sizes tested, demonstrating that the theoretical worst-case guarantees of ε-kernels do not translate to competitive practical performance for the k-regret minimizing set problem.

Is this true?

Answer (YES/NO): YES